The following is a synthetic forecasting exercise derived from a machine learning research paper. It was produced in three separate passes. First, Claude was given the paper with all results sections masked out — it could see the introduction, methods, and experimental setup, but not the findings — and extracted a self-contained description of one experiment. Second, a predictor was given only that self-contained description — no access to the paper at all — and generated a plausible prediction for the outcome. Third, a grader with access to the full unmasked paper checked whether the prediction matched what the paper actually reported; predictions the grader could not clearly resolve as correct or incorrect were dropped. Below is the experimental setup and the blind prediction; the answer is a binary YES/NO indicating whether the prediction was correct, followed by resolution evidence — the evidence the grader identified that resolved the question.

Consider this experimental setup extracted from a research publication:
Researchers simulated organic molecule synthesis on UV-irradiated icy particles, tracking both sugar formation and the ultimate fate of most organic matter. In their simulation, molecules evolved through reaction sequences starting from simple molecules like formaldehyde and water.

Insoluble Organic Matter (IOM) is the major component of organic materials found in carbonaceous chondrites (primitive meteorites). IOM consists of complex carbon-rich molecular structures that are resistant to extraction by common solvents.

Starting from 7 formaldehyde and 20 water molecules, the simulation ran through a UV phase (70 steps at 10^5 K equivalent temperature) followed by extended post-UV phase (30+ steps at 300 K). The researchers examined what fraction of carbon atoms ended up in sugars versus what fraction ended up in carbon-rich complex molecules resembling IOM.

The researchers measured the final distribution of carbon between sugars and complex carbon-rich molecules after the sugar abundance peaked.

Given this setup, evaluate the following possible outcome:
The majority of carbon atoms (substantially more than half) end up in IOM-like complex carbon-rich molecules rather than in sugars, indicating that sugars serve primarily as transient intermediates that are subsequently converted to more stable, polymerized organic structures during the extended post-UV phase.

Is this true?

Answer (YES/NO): NO